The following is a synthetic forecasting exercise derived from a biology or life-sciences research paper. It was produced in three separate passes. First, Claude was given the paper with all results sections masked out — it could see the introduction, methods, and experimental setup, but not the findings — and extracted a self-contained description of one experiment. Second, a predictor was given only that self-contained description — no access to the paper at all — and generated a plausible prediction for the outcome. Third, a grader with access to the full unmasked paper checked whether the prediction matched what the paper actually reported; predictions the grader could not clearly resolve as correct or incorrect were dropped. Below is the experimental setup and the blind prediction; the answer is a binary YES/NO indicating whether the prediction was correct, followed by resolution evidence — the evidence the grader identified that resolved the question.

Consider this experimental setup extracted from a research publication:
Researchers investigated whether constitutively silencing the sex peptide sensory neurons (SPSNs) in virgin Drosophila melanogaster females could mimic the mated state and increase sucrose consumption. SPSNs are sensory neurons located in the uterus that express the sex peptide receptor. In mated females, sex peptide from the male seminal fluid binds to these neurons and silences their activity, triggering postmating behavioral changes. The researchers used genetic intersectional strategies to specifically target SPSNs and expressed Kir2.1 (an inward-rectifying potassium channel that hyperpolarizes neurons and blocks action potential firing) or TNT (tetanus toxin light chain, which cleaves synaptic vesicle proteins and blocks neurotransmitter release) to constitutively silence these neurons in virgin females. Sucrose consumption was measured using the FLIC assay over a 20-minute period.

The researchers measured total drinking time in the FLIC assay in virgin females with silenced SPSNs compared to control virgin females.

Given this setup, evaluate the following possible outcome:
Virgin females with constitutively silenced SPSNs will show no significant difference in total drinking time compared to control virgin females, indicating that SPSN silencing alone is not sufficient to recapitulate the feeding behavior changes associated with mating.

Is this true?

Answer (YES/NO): NO